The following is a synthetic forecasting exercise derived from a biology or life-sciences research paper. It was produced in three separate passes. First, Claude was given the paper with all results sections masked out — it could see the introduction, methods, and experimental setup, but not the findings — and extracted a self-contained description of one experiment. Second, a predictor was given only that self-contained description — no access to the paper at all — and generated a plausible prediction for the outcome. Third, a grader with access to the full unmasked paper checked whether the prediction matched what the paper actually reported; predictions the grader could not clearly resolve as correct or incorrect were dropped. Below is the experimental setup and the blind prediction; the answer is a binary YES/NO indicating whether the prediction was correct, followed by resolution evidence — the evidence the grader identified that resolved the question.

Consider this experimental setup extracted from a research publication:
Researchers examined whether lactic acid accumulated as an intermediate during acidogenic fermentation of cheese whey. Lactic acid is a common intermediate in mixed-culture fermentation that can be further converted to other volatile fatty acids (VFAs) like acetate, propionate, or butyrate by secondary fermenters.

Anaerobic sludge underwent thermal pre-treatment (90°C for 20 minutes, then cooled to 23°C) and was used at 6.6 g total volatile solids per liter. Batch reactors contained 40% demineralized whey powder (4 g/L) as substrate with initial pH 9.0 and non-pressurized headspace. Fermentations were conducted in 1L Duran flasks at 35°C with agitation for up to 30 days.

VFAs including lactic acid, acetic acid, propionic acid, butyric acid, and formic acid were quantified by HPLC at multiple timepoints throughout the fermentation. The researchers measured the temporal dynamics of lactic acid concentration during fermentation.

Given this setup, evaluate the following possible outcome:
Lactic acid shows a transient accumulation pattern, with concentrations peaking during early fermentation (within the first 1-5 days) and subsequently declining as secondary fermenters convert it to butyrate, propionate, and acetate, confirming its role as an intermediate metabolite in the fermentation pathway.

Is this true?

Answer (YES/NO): NO